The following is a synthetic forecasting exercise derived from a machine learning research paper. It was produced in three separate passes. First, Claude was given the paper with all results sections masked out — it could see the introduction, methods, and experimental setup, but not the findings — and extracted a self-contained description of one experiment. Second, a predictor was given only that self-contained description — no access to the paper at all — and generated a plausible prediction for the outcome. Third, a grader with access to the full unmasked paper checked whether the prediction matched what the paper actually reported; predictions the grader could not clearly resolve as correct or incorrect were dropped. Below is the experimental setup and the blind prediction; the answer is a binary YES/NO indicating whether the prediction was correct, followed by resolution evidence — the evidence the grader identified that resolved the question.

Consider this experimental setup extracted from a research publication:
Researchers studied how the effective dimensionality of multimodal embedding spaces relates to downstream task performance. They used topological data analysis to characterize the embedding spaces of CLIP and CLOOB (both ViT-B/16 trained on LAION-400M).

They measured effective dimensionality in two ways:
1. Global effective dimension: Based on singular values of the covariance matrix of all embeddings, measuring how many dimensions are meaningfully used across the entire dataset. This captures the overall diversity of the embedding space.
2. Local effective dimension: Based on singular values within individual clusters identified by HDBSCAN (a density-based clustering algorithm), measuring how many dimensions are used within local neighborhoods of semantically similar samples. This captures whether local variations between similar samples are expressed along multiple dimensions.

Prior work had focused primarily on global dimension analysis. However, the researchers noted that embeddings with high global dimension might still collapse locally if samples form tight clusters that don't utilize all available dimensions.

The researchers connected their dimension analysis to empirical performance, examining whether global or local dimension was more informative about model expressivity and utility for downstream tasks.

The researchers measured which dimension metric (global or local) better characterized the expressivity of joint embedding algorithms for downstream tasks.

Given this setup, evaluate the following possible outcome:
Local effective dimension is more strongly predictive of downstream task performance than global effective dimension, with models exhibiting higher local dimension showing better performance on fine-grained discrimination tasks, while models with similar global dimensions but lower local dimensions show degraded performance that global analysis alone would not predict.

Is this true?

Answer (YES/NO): NO